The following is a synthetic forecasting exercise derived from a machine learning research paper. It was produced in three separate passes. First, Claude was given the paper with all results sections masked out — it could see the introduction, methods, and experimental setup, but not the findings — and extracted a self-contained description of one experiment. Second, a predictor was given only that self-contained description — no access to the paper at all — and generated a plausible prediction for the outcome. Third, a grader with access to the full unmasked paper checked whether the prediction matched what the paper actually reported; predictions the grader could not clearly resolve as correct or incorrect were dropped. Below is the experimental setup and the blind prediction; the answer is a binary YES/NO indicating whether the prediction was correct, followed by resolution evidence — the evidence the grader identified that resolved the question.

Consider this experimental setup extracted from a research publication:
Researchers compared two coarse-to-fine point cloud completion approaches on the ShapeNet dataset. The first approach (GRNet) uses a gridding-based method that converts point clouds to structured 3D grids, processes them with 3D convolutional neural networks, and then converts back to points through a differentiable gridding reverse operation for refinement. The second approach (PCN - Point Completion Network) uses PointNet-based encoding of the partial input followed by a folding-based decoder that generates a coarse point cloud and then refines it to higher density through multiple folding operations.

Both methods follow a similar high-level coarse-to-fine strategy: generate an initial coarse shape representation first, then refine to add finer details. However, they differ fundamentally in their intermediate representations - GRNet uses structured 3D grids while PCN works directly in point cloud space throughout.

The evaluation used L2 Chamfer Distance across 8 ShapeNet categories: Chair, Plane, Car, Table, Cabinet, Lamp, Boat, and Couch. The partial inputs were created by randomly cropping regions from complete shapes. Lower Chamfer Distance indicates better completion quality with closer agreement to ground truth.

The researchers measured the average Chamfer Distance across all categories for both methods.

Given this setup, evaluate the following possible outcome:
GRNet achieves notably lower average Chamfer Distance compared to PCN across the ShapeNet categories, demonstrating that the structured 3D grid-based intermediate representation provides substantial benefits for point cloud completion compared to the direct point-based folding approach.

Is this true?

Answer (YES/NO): YES